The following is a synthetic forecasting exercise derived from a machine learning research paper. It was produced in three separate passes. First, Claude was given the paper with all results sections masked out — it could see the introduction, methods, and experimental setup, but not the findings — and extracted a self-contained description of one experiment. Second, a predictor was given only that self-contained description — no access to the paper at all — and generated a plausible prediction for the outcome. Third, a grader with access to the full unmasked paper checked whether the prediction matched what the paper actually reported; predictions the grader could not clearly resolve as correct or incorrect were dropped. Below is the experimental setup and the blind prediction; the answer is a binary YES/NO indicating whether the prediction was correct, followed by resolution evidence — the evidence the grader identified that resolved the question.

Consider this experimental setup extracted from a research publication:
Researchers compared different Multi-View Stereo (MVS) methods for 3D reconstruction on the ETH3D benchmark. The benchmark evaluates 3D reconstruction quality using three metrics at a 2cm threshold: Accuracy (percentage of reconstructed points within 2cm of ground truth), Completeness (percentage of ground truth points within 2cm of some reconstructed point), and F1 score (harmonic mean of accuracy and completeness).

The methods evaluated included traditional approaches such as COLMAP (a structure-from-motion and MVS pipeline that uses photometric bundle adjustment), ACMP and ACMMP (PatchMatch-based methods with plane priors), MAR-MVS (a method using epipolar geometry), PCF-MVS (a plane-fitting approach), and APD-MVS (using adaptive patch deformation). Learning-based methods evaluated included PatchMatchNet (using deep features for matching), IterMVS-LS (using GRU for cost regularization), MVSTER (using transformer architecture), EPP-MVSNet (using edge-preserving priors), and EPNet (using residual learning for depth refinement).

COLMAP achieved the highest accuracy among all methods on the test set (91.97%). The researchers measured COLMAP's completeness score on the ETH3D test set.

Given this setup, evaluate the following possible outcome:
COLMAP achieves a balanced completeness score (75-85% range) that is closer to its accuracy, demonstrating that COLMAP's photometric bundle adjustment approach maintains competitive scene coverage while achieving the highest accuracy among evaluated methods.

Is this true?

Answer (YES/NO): NO